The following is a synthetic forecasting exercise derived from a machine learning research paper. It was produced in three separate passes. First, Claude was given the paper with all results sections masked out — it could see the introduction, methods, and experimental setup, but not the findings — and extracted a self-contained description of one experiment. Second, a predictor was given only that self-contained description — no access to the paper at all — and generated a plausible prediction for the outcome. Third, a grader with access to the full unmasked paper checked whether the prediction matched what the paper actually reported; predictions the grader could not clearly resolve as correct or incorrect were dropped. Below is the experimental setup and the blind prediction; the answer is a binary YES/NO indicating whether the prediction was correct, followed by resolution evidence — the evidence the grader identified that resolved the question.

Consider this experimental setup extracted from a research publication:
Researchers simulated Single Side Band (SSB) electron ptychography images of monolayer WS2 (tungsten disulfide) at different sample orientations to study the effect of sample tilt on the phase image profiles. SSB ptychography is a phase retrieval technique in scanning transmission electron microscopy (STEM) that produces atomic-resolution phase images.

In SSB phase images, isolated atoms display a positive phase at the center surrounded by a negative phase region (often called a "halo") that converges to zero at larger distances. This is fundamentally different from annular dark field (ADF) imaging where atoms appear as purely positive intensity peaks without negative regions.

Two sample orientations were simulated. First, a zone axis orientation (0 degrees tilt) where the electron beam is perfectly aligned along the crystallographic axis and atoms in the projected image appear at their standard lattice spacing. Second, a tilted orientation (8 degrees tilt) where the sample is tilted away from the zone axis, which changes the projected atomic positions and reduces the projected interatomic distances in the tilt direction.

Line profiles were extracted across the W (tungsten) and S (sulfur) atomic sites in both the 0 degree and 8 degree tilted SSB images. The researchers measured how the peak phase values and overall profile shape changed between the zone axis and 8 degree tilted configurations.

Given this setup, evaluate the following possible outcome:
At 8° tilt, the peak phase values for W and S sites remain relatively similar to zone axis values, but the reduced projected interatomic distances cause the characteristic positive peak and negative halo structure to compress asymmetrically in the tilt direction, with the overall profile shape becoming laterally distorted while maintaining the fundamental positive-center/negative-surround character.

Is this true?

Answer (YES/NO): NO